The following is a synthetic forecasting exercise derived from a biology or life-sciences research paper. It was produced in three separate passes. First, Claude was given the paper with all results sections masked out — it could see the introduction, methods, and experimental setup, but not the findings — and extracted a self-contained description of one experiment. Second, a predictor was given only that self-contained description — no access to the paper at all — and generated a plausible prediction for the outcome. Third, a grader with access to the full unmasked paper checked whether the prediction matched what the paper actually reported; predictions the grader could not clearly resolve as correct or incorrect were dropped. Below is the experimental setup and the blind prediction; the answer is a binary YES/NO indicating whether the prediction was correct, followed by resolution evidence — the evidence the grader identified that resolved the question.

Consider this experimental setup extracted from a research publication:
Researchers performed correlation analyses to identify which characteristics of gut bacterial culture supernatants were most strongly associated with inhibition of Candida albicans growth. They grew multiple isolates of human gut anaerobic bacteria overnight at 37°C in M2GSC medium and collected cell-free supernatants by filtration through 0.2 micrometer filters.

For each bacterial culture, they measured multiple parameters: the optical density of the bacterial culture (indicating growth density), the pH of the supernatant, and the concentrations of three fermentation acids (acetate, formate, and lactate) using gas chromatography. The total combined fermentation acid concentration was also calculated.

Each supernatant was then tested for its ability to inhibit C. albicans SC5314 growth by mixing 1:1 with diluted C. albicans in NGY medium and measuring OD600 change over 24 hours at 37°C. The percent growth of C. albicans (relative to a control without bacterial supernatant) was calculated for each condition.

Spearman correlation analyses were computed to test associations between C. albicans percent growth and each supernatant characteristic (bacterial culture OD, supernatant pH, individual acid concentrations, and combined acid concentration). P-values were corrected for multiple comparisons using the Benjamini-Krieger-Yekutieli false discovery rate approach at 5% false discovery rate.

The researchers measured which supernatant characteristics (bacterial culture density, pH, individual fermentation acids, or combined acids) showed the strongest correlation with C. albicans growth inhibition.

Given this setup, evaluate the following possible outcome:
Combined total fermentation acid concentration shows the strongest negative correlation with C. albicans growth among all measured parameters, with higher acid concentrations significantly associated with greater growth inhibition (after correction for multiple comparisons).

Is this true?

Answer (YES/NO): YES